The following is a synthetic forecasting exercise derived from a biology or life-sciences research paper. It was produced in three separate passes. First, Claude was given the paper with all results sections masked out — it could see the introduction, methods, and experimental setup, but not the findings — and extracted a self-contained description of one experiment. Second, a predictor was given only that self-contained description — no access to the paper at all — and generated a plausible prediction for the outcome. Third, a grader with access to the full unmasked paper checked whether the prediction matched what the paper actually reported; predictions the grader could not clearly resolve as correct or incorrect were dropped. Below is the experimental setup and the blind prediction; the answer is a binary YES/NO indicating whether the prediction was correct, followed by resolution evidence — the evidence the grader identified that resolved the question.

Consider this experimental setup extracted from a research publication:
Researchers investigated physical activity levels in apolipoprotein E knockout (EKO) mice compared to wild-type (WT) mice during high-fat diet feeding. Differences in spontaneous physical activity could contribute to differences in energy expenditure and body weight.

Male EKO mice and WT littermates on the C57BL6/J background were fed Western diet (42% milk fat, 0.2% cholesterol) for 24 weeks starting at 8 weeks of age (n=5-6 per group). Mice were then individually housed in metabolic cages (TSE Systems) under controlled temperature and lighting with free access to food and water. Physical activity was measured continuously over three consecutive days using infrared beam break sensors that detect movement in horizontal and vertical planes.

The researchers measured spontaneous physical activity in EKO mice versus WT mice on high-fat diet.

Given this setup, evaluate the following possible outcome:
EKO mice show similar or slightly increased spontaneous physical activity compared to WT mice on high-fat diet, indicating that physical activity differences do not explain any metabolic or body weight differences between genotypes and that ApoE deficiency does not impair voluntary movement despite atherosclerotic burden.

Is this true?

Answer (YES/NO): YES